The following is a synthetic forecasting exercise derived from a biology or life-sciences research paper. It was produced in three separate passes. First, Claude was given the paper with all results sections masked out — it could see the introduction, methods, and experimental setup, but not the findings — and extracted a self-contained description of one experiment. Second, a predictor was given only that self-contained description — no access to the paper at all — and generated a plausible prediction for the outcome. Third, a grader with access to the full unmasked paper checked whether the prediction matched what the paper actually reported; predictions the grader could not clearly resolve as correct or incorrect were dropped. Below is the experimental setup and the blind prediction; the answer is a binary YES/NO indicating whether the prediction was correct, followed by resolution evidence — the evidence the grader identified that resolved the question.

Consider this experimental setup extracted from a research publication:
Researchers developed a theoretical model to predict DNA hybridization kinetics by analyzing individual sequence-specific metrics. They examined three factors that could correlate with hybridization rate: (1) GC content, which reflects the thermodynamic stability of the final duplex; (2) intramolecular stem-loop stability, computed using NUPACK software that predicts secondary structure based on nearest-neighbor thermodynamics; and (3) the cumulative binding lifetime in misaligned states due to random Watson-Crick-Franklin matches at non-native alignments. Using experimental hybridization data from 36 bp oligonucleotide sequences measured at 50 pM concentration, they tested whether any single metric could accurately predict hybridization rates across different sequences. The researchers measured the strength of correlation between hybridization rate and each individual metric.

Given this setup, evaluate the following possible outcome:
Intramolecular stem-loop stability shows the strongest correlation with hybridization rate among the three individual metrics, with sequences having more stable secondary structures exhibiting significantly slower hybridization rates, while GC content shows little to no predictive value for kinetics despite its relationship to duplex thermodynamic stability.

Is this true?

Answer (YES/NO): NO